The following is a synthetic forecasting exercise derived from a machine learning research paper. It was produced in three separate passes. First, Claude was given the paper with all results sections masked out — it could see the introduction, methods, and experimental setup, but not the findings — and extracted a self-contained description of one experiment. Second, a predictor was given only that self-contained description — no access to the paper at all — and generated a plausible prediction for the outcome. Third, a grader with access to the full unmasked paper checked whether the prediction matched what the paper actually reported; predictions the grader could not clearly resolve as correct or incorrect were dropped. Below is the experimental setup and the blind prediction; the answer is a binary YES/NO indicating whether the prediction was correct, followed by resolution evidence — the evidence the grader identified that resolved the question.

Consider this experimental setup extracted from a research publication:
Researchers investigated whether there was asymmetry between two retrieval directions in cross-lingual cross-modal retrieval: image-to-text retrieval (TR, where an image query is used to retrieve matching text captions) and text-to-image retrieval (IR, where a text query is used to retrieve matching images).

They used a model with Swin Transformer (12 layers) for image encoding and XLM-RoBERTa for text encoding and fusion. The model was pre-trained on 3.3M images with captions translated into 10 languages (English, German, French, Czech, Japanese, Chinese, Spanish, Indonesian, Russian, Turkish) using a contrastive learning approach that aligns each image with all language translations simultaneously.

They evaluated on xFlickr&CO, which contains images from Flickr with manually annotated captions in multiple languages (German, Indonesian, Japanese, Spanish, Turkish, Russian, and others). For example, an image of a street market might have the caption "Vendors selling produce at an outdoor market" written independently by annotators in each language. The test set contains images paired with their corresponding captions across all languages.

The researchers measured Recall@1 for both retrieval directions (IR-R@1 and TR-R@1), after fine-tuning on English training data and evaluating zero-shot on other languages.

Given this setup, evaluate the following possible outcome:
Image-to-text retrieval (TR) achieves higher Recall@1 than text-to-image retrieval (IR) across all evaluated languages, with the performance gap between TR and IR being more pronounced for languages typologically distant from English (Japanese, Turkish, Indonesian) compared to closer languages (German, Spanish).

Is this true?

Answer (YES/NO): NO